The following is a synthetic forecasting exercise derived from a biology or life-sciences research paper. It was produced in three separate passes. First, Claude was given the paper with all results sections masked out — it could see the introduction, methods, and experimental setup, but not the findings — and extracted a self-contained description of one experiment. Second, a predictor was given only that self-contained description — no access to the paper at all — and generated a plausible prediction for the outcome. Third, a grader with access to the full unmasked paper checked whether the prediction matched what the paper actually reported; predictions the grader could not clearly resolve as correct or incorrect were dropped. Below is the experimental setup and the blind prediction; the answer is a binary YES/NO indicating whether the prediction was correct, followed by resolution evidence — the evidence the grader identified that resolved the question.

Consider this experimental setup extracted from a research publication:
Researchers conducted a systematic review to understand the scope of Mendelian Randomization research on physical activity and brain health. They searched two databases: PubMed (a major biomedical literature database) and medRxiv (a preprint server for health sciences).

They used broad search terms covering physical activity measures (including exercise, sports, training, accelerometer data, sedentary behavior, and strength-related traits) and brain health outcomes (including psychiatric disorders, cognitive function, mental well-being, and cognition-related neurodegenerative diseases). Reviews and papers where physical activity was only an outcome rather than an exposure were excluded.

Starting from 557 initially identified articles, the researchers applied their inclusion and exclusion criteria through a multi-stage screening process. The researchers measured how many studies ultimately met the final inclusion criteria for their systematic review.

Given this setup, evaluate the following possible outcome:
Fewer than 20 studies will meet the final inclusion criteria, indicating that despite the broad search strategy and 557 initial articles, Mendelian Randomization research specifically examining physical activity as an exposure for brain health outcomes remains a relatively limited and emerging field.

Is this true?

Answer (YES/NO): NO